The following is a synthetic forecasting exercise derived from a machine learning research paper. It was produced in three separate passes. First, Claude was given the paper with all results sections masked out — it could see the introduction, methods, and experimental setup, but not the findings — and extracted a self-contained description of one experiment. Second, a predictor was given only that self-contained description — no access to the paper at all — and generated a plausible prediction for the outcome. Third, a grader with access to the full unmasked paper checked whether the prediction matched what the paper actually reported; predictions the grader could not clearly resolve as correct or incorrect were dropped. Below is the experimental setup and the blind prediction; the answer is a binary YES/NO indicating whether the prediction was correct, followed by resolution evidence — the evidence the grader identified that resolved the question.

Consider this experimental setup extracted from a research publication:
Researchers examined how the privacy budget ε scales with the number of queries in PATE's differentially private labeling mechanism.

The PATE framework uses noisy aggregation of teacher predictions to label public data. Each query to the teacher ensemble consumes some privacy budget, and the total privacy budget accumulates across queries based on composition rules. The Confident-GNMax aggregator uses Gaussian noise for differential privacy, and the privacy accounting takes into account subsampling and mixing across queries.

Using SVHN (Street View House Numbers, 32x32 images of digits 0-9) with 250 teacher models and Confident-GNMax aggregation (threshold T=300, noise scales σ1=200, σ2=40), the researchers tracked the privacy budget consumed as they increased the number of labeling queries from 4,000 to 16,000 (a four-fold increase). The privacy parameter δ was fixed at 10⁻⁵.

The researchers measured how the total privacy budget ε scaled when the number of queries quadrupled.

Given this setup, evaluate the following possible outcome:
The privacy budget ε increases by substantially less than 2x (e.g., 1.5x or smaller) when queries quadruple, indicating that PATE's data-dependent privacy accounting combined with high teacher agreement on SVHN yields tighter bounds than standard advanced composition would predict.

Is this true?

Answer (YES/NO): NO